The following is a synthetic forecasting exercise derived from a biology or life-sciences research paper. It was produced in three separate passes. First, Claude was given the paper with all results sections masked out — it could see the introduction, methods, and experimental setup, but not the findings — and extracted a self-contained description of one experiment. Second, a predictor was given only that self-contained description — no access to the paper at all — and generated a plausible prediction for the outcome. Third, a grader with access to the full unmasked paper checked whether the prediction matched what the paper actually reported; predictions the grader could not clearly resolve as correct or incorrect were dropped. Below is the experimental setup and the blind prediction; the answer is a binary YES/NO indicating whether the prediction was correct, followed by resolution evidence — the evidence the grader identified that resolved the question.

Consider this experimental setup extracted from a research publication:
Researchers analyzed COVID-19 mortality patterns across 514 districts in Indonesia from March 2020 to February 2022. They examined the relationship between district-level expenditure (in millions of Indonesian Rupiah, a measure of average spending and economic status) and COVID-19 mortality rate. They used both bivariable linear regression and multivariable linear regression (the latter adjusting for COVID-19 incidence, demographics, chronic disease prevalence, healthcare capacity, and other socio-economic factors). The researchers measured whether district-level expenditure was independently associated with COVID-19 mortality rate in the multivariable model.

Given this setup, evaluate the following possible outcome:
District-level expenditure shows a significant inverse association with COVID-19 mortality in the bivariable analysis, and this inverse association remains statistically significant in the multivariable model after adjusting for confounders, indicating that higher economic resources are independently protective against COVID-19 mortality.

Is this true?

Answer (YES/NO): NO